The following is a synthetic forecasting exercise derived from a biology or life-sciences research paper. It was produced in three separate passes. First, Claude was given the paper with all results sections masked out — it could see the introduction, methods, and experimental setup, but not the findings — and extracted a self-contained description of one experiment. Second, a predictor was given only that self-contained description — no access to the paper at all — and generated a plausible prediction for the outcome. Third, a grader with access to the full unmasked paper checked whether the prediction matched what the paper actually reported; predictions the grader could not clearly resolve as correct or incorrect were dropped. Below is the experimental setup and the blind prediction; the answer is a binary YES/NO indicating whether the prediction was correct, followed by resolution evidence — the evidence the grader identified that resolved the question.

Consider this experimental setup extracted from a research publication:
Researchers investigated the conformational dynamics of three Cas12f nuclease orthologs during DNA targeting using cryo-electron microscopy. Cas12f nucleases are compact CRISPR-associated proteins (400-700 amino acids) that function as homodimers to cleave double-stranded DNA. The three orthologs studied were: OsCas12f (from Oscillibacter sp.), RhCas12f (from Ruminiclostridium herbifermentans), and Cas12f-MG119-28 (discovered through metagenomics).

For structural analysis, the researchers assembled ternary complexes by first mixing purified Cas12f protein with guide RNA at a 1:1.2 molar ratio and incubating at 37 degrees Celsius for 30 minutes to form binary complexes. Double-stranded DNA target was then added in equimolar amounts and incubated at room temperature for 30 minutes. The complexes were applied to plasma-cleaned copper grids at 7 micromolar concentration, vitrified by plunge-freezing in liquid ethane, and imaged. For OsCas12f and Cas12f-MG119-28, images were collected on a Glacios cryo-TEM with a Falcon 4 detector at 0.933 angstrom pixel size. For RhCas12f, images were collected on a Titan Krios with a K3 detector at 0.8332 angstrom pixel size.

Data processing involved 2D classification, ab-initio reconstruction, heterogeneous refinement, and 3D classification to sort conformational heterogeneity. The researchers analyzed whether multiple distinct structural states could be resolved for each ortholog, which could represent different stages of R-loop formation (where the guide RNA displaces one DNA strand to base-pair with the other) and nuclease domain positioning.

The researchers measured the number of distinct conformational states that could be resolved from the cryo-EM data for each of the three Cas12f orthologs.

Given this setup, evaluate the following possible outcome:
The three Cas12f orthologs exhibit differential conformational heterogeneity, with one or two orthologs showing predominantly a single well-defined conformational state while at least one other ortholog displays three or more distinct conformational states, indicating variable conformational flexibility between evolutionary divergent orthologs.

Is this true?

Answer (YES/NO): YES